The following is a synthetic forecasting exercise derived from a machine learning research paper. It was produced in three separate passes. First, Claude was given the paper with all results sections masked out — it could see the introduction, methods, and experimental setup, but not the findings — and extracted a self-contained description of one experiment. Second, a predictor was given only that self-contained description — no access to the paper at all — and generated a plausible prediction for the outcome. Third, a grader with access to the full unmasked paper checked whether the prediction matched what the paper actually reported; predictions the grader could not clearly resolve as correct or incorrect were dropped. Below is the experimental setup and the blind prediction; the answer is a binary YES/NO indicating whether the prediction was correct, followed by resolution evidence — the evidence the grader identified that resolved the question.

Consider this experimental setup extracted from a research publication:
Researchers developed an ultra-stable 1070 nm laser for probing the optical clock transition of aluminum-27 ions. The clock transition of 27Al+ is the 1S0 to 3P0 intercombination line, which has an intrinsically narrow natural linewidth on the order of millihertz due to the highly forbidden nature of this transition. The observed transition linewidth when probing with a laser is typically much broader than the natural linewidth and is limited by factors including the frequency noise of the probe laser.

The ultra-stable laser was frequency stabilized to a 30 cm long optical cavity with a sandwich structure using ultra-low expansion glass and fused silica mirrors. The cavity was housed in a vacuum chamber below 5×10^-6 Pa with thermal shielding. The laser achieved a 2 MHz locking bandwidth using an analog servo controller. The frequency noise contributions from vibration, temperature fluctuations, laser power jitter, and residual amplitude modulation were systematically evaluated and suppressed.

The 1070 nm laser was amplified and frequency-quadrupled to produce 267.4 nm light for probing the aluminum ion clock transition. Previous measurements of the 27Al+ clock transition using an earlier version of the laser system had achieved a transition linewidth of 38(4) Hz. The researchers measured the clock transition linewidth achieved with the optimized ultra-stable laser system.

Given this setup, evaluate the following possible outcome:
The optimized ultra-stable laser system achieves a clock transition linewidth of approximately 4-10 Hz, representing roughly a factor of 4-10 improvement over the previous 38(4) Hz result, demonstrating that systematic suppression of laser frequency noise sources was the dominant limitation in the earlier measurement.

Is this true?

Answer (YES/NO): NO